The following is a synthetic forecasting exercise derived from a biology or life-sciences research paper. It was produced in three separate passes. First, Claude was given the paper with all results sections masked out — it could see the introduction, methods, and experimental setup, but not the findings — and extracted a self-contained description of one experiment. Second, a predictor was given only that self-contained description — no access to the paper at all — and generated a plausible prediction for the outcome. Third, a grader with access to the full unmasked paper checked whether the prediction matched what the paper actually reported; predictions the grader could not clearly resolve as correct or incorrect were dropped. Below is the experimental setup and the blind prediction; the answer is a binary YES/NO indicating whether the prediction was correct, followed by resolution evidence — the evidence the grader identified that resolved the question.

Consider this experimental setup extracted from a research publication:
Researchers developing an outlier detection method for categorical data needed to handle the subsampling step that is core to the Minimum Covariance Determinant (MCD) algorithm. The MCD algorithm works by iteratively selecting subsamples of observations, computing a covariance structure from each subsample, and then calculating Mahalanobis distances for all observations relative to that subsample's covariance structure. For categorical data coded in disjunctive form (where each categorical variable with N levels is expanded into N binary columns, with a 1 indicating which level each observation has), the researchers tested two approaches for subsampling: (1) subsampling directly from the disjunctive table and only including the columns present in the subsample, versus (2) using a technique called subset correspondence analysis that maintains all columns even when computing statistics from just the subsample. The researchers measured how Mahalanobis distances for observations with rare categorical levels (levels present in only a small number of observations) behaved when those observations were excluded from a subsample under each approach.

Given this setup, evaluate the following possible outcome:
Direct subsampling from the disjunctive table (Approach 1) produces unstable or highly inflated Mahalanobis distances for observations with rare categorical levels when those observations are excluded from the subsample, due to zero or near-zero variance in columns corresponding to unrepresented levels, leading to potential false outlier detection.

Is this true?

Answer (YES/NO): NO